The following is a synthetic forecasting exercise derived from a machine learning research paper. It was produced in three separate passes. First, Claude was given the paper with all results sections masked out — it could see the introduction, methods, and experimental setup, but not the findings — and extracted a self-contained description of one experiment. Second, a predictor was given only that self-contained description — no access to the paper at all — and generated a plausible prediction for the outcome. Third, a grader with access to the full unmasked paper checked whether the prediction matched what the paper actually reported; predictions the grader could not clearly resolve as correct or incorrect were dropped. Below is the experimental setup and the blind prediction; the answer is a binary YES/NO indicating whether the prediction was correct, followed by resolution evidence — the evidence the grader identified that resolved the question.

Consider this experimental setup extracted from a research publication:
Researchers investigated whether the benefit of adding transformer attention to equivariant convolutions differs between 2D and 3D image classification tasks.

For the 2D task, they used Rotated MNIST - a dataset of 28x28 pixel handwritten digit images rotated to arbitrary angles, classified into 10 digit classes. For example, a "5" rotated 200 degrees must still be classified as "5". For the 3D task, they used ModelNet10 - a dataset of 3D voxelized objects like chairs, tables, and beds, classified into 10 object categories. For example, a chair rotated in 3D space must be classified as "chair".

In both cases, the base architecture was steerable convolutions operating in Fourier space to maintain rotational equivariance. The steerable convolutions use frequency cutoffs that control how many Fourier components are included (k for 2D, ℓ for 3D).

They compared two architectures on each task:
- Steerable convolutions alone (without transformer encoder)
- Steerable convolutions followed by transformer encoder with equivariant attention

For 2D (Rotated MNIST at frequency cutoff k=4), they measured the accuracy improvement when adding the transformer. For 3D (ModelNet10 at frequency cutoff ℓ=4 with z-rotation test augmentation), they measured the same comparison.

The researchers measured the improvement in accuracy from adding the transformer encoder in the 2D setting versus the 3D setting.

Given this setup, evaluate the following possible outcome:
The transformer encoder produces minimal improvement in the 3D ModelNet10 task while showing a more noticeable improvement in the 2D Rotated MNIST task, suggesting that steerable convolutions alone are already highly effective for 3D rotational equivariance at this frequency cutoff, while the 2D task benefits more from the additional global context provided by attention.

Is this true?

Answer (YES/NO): NO